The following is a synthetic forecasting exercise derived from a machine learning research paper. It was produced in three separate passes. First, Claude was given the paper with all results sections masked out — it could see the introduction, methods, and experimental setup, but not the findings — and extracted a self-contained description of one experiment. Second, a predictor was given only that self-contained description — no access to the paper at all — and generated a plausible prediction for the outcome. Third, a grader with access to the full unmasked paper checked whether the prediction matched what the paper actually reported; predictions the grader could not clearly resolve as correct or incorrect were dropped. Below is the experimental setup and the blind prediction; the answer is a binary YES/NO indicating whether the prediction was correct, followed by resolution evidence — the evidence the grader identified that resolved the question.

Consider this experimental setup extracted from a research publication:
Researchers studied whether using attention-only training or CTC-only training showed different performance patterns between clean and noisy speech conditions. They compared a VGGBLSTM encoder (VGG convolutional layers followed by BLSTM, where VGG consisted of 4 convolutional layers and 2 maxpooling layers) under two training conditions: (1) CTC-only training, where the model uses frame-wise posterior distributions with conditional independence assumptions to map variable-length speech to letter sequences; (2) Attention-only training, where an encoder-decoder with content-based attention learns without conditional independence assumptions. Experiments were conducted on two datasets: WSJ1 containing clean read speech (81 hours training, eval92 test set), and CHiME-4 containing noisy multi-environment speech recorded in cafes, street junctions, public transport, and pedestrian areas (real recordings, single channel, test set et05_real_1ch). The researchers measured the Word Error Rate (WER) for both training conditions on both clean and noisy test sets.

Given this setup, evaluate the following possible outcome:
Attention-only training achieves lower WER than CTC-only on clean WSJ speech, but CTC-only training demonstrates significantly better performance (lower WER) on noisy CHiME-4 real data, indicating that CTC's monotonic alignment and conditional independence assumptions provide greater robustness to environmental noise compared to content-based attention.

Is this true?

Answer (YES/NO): NO